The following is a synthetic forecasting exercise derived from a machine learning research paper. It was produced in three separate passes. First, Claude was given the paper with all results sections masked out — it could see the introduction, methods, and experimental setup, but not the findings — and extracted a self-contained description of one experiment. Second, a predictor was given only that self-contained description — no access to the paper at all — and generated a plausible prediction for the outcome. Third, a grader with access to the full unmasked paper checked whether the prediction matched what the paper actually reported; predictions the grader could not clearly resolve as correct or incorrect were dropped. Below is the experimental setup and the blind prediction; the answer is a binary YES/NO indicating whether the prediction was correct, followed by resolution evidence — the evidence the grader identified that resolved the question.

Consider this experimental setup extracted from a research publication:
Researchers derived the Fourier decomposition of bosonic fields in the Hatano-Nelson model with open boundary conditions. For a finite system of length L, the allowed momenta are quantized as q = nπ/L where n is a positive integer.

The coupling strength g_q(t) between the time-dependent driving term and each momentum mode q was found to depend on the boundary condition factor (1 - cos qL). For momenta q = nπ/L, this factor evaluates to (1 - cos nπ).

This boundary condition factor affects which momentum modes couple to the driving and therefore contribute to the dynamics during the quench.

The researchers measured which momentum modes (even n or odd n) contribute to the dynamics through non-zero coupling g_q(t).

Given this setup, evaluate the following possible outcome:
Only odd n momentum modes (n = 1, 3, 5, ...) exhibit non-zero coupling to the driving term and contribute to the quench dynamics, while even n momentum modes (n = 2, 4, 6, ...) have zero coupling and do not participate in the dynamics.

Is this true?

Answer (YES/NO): YES